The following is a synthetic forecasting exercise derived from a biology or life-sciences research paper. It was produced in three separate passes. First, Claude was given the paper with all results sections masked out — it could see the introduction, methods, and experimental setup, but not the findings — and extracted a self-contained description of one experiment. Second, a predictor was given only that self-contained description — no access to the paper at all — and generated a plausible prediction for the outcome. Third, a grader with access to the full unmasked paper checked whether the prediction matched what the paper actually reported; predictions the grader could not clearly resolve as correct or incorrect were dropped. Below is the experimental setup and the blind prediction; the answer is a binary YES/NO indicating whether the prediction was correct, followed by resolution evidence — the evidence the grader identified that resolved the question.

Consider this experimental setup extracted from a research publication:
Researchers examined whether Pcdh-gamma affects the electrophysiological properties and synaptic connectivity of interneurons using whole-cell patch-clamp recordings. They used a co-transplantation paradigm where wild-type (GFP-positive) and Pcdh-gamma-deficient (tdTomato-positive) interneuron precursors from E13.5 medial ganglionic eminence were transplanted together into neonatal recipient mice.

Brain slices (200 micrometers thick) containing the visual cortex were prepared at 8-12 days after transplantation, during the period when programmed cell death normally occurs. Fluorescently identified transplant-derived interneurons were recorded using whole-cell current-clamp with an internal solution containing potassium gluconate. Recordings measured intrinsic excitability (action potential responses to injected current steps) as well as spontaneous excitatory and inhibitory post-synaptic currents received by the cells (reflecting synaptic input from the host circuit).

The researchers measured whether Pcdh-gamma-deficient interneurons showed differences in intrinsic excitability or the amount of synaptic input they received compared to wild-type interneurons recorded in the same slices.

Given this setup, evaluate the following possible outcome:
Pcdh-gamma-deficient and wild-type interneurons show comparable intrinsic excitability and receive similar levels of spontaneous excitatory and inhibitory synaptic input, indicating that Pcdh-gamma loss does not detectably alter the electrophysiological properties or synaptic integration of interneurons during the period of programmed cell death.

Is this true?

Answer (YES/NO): YES